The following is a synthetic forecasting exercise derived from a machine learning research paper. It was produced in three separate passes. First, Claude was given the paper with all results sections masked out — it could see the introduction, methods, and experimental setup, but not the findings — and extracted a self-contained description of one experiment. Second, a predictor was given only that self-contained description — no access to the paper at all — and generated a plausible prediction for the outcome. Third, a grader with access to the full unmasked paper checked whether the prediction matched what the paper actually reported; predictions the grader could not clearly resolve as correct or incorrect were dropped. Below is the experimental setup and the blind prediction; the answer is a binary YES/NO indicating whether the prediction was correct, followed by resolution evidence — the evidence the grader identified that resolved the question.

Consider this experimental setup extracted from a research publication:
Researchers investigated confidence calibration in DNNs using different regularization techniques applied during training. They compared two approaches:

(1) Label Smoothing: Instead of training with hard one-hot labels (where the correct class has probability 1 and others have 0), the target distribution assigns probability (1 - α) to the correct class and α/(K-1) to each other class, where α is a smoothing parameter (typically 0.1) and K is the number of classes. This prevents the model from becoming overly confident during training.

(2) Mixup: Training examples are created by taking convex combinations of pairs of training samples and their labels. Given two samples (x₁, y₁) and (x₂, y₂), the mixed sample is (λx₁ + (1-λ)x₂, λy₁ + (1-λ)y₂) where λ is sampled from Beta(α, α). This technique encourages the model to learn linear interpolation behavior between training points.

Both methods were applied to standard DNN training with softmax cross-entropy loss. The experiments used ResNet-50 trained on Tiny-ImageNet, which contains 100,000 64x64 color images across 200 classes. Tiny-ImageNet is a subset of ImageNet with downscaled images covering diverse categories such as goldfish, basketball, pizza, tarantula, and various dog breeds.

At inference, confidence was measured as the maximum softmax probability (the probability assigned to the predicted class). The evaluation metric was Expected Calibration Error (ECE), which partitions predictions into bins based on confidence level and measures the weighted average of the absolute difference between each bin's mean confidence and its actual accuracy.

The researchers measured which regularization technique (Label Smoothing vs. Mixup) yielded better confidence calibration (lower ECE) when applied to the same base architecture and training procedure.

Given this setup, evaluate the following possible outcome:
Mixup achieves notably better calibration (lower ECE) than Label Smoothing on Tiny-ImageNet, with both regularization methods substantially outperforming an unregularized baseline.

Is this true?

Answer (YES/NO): NO